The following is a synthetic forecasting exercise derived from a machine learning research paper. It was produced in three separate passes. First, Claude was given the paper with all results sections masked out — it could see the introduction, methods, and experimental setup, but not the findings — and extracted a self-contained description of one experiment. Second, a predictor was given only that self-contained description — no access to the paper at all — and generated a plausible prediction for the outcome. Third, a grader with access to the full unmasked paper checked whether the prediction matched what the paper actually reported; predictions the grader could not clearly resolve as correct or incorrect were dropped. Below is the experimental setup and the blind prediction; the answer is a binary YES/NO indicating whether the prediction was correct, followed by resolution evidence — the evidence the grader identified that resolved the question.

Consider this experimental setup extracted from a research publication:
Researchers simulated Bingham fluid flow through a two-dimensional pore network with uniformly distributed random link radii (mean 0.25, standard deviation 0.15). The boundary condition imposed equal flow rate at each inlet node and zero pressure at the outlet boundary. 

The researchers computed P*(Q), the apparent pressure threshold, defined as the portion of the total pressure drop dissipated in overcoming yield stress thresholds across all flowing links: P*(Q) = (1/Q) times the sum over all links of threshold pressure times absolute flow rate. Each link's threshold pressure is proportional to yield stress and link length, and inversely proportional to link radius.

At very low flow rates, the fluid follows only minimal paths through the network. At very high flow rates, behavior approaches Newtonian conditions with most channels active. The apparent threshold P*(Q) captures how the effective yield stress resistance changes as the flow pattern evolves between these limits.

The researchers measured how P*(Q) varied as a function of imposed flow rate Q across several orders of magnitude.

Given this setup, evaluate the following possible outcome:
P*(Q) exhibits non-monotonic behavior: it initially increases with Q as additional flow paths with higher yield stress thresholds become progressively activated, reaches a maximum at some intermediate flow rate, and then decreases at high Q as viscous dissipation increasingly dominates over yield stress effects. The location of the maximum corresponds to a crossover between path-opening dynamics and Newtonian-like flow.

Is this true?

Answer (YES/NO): NO